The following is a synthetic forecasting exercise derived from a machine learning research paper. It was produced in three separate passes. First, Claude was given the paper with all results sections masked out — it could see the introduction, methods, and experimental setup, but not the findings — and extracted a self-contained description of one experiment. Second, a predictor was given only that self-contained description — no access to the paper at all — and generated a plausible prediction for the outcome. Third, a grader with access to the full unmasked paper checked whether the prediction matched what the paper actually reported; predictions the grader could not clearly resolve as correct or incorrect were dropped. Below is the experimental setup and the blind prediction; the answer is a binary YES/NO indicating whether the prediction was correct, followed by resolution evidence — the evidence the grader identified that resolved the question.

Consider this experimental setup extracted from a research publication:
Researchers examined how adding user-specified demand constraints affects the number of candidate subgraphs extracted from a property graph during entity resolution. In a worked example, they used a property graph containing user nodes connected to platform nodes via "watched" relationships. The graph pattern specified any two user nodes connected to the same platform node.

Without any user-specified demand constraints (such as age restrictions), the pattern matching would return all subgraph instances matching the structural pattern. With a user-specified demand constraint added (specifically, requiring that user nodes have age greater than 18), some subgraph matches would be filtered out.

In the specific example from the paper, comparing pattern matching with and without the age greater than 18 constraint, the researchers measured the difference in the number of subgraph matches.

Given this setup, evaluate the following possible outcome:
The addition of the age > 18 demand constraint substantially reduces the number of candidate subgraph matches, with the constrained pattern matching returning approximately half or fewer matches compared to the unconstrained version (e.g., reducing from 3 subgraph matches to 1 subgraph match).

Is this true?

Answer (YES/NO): NO